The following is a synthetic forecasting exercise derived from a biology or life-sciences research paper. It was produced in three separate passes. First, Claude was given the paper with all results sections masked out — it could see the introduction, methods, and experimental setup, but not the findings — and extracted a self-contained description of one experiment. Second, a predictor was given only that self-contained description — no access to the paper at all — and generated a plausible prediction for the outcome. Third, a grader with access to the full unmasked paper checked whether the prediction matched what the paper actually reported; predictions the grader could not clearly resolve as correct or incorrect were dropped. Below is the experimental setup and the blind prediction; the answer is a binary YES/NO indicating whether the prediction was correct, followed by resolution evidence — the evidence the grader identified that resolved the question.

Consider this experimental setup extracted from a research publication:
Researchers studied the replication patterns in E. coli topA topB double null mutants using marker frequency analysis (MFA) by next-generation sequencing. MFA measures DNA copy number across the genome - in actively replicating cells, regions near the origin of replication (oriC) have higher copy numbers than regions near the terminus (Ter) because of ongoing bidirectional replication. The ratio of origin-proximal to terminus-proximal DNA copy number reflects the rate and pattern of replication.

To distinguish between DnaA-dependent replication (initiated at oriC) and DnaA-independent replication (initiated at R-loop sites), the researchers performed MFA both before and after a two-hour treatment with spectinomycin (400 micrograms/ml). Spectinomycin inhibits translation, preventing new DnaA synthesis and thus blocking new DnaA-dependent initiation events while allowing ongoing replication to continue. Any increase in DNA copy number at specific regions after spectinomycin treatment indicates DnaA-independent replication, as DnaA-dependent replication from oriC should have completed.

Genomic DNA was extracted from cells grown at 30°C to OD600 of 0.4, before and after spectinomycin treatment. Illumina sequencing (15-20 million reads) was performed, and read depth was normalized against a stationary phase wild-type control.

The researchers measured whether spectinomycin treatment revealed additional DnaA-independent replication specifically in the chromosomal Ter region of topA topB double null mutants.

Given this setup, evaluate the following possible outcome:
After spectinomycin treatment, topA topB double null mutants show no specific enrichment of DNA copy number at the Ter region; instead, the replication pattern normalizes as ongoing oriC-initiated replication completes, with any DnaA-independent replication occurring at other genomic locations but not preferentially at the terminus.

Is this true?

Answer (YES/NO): NO